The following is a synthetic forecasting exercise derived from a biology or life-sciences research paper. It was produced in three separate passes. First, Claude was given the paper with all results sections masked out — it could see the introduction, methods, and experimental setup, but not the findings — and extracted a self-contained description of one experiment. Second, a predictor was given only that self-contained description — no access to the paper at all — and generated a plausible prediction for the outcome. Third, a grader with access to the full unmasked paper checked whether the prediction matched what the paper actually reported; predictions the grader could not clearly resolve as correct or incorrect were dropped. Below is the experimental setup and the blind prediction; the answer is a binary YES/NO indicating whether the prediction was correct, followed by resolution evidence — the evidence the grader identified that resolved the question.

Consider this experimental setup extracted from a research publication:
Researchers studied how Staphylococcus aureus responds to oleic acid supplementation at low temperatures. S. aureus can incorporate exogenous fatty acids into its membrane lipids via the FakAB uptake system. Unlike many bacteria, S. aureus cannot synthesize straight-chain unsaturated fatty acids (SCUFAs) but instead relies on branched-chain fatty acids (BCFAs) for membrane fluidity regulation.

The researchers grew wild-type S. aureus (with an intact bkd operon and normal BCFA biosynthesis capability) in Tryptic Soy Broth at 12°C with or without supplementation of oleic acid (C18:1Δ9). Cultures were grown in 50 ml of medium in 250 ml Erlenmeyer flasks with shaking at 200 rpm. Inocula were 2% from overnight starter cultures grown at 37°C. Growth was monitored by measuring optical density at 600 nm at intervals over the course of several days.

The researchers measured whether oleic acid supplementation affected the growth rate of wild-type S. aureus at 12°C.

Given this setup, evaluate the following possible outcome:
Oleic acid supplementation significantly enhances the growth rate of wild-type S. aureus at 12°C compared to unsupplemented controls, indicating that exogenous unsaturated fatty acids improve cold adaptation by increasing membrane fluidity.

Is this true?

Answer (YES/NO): YES